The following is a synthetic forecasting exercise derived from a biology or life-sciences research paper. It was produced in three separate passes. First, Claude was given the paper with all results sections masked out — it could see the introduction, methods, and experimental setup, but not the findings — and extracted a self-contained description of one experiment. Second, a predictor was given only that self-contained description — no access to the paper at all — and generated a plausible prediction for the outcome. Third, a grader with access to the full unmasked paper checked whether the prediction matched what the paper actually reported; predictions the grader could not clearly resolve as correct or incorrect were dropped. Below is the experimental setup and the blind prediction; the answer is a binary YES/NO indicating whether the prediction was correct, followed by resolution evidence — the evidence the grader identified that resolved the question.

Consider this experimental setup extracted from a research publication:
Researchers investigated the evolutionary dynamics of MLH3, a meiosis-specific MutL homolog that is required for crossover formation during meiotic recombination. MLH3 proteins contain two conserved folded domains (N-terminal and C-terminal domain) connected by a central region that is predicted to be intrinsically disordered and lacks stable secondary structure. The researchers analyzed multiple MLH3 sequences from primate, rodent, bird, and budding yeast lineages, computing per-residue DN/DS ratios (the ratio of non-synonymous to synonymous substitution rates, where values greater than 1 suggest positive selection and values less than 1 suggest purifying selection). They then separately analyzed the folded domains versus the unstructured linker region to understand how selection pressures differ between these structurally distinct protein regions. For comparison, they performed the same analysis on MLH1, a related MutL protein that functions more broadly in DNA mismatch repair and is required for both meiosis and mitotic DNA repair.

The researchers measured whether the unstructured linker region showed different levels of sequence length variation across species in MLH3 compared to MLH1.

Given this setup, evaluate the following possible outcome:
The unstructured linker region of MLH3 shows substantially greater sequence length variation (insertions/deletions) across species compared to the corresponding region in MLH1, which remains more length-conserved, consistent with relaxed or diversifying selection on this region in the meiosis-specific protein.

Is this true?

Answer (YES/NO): YES